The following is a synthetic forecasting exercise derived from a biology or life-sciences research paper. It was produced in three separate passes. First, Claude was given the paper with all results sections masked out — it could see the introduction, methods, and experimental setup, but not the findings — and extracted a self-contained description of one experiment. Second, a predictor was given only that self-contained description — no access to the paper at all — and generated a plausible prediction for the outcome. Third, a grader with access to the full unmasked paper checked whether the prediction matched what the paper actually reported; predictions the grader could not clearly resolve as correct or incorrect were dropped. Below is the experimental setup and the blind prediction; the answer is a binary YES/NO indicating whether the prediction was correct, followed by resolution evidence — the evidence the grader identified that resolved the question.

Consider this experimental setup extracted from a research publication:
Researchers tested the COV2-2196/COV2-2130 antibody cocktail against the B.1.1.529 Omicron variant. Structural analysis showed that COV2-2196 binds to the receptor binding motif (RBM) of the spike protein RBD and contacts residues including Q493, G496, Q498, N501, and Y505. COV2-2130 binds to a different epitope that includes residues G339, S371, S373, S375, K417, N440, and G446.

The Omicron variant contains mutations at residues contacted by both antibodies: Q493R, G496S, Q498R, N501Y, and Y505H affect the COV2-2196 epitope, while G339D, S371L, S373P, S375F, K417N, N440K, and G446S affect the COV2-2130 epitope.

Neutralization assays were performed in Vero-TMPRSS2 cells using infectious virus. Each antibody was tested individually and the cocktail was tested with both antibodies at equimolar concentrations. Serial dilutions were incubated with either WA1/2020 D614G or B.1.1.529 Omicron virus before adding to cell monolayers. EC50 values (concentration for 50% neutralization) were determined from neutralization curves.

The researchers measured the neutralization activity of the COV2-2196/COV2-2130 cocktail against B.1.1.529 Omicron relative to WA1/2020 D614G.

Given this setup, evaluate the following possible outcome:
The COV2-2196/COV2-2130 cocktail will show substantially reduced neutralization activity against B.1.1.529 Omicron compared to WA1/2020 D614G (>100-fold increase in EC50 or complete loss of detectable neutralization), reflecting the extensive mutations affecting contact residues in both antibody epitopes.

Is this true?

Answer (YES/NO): NO